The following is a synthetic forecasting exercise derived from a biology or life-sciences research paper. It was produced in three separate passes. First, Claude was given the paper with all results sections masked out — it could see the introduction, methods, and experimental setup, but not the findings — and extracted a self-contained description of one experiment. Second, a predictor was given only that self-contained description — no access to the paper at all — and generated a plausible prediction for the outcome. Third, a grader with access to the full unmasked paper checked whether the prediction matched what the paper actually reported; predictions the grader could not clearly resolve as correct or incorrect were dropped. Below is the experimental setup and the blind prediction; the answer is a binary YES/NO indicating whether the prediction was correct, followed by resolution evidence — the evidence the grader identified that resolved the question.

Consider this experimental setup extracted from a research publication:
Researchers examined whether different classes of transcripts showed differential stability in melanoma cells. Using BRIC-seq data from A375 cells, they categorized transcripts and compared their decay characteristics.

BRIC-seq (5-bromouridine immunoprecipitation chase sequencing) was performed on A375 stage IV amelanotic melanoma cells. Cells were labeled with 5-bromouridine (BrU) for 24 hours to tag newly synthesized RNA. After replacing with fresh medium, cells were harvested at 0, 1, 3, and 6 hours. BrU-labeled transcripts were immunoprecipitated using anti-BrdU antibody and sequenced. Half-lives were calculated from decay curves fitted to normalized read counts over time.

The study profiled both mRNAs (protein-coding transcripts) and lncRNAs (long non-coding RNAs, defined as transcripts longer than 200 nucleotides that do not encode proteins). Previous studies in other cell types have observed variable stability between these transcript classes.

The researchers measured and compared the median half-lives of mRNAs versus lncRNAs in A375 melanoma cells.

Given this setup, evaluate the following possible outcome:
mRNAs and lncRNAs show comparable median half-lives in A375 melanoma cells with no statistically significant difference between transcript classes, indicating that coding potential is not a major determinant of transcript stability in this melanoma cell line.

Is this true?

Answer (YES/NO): NO